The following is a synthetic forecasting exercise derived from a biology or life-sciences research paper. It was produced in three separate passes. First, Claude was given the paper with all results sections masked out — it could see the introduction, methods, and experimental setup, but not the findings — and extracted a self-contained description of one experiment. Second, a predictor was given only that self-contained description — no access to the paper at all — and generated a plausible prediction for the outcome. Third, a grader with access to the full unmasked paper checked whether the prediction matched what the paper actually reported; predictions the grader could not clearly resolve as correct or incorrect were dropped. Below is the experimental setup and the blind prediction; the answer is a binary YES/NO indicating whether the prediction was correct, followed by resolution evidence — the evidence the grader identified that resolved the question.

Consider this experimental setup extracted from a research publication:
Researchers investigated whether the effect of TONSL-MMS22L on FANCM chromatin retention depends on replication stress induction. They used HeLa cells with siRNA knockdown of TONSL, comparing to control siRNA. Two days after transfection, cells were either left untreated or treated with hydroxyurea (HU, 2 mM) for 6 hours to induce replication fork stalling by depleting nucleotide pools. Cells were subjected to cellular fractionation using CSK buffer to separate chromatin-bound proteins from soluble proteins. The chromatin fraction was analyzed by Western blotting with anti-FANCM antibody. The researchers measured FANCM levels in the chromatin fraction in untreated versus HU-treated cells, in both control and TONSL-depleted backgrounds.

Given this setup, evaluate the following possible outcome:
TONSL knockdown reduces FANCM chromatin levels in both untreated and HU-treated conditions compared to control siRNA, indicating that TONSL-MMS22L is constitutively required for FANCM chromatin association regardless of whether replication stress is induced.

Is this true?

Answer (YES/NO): NO